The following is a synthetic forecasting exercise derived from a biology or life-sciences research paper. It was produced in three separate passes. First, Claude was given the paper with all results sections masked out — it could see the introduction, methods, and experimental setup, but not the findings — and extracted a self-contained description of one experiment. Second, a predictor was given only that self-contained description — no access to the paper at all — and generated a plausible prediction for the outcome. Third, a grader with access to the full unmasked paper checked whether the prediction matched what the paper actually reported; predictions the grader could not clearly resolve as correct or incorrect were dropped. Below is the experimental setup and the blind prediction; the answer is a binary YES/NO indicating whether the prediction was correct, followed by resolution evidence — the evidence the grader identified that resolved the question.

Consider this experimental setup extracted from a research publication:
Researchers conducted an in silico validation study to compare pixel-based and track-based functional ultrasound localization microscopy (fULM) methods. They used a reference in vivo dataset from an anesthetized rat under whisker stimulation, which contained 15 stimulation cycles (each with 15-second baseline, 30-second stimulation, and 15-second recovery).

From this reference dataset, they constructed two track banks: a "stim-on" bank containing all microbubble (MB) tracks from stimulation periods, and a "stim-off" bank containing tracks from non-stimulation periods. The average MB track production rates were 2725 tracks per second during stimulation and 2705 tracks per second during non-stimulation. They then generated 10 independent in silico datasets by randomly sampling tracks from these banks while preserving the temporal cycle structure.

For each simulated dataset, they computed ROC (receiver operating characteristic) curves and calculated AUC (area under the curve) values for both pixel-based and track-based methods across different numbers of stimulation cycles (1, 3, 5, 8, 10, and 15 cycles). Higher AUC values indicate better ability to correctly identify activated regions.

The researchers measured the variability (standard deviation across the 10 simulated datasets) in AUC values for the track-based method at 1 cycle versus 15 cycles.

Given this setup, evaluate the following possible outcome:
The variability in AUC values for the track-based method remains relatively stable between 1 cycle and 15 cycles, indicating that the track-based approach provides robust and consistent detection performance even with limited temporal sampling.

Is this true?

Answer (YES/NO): NO